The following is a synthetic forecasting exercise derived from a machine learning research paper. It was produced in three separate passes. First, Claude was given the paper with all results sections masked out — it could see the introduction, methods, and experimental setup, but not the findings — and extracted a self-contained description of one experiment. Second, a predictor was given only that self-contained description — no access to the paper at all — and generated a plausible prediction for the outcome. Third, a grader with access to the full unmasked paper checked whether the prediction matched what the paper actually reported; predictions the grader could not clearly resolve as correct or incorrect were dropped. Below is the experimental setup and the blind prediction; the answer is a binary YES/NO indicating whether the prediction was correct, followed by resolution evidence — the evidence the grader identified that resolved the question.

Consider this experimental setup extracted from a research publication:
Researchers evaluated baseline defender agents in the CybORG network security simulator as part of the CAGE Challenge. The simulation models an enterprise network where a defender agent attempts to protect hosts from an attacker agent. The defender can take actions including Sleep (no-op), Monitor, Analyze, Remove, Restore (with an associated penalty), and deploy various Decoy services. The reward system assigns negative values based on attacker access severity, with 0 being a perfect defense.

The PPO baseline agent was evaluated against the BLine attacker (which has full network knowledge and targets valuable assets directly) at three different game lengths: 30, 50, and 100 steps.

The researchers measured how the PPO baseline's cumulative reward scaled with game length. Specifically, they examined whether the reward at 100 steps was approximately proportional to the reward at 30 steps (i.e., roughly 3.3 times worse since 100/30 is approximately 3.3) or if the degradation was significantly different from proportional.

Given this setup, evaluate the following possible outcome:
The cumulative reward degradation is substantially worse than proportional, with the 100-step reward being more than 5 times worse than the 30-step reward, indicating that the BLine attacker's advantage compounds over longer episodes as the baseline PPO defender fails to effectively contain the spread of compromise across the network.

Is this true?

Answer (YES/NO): NO